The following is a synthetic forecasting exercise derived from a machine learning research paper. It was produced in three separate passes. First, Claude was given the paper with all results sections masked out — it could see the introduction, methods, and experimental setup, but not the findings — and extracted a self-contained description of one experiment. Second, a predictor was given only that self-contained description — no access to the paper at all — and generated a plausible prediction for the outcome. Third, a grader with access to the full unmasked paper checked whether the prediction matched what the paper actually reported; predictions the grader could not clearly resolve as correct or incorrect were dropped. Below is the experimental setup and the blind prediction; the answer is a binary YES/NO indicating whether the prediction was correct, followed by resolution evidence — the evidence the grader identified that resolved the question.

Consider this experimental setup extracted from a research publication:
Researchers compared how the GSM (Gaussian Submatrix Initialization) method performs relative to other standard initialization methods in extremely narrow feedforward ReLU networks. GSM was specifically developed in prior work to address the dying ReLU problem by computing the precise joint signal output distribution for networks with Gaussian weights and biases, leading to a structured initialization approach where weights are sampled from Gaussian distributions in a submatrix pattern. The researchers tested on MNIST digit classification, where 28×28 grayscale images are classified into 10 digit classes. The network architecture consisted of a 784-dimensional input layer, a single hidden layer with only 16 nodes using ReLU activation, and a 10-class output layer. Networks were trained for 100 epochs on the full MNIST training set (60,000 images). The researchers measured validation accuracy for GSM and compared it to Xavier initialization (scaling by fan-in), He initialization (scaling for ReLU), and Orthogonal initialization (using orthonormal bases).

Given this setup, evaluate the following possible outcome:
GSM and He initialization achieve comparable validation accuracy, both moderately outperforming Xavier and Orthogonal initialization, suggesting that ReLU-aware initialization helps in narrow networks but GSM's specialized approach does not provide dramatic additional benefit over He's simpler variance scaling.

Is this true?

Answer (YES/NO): NO